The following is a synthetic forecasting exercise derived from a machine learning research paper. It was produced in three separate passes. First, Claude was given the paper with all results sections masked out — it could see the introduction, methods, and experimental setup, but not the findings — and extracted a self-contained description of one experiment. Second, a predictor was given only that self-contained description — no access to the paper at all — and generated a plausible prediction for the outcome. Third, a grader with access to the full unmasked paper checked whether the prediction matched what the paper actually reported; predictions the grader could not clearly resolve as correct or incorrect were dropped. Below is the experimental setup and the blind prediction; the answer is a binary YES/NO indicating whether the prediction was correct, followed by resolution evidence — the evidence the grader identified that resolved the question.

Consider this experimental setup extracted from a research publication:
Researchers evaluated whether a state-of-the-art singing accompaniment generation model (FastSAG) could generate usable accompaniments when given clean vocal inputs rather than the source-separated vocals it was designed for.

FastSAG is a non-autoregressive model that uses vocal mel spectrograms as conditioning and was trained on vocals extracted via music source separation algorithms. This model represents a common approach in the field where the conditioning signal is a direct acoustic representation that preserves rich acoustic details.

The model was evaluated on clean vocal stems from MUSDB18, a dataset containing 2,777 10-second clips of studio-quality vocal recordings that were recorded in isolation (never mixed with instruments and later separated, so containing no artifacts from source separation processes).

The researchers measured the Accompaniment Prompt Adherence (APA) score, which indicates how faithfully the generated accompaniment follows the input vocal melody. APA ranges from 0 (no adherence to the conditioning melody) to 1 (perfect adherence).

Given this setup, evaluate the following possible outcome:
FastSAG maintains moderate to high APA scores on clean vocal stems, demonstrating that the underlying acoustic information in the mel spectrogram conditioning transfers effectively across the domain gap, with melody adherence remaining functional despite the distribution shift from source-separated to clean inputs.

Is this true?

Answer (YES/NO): NO